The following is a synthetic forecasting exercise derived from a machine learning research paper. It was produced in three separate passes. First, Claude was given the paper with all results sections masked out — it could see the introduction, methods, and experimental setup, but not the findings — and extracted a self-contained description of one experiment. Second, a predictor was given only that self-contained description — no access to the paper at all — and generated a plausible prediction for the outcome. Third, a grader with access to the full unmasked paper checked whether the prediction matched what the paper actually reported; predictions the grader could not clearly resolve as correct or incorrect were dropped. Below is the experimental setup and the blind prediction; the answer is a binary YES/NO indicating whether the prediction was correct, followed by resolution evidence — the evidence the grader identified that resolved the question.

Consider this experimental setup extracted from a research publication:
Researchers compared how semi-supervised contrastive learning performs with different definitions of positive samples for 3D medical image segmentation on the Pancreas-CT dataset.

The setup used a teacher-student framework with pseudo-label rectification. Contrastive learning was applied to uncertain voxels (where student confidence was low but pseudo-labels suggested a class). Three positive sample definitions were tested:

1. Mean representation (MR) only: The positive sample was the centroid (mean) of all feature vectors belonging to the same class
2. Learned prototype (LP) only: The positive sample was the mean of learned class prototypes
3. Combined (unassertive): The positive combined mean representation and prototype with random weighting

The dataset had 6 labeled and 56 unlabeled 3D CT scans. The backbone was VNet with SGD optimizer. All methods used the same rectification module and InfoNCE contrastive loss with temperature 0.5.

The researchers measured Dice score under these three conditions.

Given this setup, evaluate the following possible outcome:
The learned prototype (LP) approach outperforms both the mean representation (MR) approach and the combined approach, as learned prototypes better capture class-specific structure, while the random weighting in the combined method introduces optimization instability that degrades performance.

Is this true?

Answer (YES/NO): NO